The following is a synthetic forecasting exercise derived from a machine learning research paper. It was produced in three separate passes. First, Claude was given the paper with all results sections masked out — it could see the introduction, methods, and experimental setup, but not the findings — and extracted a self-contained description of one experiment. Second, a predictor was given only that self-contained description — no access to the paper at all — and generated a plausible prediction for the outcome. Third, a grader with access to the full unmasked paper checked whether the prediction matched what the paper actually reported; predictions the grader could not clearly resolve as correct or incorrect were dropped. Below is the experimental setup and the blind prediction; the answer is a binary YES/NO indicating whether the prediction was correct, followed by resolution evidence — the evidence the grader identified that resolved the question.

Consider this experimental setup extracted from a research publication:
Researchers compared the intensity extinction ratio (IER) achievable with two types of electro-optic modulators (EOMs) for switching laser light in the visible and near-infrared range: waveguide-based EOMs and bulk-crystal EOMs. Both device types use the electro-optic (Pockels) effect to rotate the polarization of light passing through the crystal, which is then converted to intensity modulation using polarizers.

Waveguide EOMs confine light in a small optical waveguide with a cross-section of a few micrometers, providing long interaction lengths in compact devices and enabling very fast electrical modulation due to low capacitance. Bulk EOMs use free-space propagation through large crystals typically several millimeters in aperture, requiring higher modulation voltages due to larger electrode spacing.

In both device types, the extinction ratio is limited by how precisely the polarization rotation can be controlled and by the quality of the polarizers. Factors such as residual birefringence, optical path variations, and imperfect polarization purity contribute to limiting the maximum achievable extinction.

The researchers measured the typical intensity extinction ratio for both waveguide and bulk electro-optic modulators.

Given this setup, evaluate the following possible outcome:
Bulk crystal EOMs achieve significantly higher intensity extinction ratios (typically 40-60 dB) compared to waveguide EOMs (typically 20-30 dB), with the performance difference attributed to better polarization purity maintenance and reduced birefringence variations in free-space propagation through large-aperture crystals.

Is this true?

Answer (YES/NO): NO